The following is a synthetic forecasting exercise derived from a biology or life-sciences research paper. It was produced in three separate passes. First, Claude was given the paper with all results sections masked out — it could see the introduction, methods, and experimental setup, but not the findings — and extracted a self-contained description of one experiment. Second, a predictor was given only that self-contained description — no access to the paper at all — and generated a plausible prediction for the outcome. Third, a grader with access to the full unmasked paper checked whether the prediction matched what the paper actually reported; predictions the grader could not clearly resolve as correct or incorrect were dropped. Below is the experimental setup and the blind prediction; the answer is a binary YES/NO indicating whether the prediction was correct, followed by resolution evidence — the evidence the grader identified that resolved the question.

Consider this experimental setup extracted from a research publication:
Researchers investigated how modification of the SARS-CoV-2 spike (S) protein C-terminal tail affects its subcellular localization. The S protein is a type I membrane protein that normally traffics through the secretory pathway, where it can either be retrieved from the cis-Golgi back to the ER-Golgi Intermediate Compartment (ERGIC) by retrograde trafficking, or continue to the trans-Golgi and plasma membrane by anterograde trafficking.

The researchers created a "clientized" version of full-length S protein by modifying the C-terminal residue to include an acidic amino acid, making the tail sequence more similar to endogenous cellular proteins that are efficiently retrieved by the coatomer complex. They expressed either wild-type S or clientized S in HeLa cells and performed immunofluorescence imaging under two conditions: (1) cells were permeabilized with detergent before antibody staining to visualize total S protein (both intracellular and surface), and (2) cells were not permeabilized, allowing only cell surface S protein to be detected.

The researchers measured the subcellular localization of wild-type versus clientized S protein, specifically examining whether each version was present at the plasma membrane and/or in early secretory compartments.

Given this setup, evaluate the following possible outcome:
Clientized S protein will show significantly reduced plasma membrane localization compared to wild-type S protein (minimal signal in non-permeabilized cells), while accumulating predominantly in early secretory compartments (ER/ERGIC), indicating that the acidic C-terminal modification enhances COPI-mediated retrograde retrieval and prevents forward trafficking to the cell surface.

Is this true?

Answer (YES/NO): YES